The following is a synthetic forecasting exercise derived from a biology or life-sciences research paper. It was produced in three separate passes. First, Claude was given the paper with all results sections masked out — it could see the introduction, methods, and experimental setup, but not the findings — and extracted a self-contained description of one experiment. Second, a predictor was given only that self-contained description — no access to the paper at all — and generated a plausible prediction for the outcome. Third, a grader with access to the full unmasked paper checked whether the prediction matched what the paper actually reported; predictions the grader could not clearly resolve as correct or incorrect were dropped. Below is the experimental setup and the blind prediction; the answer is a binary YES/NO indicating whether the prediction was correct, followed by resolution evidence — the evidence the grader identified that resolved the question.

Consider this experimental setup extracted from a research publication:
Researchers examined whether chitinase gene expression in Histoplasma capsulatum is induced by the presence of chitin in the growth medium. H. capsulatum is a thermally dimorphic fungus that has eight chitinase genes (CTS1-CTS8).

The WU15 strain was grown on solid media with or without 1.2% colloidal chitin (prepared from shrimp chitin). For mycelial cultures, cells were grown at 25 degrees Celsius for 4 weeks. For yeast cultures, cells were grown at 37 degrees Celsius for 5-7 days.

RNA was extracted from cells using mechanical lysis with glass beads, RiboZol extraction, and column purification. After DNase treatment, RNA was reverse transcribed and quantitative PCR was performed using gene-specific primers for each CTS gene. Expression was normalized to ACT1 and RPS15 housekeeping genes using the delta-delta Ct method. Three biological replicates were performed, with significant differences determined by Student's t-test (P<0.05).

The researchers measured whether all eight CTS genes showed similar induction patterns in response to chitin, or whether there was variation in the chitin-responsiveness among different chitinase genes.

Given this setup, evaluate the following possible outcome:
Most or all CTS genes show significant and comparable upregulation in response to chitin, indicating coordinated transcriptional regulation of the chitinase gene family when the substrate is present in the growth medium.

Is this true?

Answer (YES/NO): NO